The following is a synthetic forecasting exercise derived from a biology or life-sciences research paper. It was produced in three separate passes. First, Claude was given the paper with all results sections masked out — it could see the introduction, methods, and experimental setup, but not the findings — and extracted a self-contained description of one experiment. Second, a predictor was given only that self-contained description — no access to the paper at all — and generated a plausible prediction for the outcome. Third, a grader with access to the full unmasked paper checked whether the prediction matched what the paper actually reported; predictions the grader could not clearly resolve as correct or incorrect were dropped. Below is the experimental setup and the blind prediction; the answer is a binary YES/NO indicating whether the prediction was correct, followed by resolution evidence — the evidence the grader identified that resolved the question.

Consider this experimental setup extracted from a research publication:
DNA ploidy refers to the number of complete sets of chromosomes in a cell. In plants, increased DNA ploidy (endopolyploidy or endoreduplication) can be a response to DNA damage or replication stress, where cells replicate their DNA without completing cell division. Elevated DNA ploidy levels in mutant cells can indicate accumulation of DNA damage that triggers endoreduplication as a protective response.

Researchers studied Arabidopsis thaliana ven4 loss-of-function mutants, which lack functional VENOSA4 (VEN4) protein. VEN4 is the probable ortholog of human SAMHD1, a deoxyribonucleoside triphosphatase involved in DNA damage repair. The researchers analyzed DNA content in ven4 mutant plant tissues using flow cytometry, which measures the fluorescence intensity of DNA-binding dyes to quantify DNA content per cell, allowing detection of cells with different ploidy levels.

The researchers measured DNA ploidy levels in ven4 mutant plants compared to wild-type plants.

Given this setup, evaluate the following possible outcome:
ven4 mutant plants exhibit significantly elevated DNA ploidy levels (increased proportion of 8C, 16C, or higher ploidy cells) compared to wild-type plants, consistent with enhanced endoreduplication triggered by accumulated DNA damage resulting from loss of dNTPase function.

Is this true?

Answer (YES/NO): YES